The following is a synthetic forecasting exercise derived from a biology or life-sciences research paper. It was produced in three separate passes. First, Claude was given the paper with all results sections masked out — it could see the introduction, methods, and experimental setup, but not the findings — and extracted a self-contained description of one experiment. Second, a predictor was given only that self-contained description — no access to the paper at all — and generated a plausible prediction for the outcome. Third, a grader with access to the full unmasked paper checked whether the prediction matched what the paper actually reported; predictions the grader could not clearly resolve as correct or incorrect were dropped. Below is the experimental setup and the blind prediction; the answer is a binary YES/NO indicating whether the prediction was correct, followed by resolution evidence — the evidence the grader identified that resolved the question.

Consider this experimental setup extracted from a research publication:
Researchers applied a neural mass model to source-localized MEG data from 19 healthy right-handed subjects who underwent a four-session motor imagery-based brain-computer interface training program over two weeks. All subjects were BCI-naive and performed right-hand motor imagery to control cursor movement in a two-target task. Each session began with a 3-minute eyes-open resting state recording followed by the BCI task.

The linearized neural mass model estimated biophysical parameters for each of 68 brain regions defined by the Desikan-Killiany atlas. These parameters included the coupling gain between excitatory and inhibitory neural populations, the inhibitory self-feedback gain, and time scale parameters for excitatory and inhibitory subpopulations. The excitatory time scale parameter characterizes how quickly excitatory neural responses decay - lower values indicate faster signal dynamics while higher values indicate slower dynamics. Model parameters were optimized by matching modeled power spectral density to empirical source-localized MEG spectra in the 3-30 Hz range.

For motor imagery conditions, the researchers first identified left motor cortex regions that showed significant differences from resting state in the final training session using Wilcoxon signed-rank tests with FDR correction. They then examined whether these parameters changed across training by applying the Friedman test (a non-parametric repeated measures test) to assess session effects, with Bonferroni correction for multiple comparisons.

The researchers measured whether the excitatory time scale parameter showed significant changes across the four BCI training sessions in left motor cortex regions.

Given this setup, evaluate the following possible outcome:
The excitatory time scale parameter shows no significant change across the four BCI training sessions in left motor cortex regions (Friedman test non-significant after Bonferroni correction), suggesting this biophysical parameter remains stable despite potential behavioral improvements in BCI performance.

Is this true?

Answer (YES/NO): NO